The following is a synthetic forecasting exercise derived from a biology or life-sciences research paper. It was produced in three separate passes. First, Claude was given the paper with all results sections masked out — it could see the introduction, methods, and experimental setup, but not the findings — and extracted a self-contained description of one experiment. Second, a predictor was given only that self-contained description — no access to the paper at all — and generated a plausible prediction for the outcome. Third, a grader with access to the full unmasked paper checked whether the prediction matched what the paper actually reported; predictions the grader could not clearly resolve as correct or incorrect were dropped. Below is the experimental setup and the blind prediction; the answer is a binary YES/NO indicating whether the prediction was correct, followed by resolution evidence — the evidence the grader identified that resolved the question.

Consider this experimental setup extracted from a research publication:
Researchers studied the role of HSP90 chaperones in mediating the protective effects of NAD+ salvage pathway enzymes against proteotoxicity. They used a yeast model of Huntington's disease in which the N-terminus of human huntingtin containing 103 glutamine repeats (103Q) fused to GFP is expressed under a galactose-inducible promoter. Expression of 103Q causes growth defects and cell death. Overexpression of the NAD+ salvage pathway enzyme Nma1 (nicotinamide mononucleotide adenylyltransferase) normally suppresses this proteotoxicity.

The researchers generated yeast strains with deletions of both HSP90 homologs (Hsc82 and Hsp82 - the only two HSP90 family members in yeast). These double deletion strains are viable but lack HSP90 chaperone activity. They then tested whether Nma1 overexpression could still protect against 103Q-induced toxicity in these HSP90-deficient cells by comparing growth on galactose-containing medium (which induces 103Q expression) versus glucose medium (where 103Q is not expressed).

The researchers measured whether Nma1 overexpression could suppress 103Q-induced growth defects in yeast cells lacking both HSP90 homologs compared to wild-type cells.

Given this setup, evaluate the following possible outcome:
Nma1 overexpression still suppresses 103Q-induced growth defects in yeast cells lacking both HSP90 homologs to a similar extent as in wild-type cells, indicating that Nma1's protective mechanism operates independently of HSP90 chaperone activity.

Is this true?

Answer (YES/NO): NO